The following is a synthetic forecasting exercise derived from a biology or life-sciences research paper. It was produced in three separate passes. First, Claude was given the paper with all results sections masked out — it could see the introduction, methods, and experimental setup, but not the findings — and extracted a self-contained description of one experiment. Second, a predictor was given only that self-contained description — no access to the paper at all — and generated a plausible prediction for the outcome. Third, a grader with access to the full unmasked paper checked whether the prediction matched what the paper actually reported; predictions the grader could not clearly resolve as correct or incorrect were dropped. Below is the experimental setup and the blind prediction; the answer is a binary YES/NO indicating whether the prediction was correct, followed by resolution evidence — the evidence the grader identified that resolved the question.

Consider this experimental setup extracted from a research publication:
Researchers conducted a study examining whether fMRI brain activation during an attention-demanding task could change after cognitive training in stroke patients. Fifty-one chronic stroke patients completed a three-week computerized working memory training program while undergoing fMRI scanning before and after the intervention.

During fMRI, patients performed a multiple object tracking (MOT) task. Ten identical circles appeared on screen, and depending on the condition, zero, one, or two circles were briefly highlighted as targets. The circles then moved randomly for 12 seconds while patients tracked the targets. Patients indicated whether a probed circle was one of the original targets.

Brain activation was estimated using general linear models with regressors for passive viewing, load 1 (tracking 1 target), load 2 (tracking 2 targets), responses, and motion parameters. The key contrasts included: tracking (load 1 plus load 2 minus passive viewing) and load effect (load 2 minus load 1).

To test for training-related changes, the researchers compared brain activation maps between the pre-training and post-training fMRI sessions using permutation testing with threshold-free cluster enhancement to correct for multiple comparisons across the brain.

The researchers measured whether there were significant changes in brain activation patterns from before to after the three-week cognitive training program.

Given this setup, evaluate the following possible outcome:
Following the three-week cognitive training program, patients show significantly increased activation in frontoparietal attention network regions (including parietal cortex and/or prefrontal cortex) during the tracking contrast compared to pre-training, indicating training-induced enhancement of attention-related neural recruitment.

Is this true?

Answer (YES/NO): NO